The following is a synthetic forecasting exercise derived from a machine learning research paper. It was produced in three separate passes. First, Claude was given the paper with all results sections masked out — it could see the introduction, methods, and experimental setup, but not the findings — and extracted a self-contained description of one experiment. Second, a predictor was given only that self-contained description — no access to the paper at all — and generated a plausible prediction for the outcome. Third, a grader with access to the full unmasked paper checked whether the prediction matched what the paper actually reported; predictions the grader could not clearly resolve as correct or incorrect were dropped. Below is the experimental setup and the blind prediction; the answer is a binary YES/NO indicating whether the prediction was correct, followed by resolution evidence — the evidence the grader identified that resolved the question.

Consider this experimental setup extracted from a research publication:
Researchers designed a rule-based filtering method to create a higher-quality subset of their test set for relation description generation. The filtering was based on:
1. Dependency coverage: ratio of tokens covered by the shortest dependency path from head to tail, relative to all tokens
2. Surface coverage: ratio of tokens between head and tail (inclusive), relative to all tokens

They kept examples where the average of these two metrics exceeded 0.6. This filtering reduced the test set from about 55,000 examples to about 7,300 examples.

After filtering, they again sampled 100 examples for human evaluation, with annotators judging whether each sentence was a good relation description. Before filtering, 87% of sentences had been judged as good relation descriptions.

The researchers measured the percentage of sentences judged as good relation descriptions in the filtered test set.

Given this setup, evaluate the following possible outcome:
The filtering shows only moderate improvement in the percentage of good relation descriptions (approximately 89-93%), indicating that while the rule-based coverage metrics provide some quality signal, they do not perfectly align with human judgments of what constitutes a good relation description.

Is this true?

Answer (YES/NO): NO